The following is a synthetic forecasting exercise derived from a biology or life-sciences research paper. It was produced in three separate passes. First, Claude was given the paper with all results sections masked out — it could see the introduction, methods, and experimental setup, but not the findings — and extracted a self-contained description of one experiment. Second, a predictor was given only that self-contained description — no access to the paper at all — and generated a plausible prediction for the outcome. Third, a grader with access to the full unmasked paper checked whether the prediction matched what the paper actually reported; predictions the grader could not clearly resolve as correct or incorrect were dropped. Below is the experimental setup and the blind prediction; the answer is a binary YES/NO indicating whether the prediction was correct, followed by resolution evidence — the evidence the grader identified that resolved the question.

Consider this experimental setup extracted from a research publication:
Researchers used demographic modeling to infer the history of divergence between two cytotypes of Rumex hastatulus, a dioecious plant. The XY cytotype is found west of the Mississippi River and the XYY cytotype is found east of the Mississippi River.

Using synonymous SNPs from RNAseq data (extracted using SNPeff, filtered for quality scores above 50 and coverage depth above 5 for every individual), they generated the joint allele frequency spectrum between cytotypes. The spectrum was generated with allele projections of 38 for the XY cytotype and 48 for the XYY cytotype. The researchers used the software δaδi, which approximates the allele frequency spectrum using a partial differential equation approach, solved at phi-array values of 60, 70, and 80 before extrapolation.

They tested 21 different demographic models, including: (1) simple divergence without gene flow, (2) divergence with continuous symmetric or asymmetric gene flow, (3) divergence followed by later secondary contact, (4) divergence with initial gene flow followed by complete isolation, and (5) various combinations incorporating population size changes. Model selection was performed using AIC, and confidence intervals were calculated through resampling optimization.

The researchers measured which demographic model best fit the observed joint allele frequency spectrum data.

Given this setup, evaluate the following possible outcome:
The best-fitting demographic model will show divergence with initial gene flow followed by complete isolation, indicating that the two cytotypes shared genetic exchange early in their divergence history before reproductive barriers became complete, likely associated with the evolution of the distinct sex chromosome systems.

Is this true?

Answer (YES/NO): YES